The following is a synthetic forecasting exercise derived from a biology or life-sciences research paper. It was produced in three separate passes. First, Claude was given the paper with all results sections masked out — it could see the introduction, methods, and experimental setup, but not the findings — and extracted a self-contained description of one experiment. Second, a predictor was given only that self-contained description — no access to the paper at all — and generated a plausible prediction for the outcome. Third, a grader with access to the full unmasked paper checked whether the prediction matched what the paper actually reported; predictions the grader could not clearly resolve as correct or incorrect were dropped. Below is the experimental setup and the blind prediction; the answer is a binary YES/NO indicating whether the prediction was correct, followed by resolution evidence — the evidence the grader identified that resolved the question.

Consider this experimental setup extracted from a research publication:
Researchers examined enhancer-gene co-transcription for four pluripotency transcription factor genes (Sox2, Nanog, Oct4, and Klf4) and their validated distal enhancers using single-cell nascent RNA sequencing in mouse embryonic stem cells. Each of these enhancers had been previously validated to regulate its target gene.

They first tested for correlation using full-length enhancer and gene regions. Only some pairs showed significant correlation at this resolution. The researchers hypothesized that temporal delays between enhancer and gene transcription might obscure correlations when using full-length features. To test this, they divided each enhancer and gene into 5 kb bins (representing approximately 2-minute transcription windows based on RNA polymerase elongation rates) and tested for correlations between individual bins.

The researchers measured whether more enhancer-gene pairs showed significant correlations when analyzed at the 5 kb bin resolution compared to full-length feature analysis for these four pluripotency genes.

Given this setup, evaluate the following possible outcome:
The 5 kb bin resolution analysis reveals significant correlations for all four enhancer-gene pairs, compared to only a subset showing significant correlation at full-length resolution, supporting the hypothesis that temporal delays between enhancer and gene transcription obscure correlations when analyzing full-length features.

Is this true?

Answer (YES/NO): YES